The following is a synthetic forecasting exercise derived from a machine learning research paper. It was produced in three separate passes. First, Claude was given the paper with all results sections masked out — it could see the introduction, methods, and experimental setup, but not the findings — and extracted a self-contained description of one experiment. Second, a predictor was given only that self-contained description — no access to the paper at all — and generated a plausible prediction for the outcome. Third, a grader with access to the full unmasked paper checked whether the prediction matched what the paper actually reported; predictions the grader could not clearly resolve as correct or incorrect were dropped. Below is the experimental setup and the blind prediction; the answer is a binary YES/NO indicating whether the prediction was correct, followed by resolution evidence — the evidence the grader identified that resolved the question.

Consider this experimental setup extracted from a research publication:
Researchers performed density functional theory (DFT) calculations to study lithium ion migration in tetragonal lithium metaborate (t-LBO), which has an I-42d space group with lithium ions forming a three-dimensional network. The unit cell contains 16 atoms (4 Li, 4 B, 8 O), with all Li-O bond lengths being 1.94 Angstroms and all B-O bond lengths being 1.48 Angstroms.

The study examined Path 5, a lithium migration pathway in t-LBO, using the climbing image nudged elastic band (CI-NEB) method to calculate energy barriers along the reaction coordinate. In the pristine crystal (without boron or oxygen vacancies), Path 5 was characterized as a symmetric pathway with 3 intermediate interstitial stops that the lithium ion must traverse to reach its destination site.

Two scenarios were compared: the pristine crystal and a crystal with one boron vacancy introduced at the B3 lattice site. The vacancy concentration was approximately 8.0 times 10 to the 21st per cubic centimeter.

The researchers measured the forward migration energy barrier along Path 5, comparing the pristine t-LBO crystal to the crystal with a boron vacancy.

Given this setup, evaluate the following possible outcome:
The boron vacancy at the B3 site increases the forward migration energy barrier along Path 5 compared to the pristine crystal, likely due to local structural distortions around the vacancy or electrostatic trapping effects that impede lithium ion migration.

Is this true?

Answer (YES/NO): NO